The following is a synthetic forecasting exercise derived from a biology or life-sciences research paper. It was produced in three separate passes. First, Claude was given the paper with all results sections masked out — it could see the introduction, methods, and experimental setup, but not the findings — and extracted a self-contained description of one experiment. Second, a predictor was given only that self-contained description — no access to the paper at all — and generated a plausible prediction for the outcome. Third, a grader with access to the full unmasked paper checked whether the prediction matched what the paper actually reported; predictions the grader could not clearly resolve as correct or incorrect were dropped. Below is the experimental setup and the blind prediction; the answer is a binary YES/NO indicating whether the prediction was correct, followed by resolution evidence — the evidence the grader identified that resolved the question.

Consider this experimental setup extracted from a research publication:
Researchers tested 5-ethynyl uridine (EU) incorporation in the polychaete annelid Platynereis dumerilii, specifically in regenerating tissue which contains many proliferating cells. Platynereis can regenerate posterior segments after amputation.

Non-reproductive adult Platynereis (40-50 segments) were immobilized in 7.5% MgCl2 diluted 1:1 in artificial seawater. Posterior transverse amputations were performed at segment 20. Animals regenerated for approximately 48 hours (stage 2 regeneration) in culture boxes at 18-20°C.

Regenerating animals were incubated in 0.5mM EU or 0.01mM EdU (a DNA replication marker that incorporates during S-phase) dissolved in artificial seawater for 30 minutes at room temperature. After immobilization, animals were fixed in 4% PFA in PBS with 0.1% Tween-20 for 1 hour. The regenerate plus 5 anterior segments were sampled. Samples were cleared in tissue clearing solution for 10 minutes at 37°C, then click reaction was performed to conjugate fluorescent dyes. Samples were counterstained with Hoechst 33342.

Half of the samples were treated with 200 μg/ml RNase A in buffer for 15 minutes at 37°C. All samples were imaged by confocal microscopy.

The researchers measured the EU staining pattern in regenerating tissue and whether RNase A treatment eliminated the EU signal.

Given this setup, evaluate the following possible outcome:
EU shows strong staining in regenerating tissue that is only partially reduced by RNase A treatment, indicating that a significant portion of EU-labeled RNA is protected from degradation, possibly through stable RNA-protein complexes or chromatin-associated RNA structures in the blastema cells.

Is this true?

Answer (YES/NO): NO